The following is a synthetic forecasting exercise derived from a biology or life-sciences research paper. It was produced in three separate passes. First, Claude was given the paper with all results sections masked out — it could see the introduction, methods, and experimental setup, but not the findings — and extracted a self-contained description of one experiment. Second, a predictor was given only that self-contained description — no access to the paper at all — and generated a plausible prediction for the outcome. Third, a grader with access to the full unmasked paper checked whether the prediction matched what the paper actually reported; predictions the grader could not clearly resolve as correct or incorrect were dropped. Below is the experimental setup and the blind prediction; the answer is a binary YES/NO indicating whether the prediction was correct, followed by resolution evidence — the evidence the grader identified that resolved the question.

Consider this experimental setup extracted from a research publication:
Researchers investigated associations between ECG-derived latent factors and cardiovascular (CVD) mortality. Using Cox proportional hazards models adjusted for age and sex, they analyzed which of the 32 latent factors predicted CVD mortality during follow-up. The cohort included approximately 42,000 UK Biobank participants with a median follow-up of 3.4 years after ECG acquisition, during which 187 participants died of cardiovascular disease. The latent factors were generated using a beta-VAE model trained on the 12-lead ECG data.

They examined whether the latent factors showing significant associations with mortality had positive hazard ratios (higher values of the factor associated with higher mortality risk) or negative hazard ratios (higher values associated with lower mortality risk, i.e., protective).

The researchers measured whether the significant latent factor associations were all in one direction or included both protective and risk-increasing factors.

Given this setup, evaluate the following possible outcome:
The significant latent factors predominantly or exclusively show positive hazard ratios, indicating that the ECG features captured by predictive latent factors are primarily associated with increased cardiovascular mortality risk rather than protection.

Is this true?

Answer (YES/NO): NO